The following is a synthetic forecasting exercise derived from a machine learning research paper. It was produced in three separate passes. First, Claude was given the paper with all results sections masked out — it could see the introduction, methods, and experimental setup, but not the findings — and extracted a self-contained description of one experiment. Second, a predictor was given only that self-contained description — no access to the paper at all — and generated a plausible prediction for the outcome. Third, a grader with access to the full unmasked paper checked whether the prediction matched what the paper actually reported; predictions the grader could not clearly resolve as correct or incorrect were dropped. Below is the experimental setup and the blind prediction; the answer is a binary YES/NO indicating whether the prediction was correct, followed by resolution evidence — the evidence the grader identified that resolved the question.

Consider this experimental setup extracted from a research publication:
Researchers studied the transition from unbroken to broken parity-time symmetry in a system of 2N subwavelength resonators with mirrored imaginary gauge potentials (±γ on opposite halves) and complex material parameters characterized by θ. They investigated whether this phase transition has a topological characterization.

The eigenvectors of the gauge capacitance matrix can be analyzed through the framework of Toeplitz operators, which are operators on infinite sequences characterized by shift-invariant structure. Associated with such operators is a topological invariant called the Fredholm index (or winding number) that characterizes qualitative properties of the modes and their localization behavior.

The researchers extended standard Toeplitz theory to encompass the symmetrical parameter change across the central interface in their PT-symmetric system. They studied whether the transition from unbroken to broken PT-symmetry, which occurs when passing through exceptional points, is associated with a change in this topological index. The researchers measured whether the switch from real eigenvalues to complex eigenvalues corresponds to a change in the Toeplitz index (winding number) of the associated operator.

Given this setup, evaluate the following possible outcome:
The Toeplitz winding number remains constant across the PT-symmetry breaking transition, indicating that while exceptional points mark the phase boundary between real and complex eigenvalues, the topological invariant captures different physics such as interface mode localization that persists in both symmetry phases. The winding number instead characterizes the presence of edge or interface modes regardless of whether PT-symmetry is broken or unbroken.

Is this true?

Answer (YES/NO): NO